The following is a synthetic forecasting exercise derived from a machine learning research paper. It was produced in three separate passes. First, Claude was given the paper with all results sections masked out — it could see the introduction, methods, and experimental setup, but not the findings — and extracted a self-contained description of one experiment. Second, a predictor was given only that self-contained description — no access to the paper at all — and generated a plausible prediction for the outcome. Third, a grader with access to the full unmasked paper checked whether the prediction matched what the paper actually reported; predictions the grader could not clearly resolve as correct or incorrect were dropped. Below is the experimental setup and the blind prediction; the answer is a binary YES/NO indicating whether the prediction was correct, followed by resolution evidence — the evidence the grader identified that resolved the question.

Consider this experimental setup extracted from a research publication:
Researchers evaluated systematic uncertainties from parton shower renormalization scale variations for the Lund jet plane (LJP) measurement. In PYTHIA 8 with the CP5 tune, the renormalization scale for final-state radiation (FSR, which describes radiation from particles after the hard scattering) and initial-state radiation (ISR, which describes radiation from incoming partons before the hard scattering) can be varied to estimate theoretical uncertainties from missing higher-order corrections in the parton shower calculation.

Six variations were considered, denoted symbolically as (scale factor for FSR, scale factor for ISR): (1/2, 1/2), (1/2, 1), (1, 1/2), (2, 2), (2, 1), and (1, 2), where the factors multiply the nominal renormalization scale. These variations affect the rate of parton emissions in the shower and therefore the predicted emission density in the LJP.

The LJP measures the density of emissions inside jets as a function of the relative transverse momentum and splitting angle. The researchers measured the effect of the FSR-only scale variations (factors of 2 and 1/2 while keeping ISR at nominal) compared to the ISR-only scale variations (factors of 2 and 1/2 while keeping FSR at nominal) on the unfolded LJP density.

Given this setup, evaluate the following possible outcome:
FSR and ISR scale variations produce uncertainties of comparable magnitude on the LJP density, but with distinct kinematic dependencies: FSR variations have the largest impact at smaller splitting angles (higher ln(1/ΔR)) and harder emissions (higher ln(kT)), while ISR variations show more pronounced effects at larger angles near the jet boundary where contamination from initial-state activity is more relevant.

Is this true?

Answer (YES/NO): NO